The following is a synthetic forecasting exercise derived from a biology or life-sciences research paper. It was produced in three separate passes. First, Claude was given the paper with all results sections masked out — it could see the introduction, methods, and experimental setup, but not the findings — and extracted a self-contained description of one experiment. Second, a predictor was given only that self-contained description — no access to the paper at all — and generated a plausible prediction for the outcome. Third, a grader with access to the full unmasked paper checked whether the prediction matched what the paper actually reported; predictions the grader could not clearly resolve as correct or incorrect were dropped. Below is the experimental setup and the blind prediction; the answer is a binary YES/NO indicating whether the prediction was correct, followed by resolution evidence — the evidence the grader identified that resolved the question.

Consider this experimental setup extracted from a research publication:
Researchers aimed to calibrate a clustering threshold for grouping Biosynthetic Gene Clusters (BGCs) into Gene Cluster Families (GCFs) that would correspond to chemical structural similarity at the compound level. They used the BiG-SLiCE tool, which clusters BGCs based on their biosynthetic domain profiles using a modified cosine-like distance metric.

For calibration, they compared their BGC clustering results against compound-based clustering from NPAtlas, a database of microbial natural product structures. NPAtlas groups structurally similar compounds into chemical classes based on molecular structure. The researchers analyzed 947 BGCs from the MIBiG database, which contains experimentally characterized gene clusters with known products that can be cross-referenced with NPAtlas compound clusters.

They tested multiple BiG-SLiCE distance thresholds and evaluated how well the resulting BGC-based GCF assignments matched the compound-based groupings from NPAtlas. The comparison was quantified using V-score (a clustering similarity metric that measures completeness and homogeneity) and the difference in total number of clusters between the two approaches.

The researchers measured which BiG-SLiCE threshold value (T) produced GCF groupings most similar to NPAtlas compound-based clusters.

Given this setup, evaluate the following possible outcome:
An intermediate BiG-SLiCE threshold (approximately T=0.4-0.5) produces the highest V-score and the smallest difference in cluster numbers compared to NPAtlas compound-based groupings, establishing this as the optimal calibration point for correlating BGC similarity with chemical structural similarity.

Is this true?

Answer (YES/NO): YES